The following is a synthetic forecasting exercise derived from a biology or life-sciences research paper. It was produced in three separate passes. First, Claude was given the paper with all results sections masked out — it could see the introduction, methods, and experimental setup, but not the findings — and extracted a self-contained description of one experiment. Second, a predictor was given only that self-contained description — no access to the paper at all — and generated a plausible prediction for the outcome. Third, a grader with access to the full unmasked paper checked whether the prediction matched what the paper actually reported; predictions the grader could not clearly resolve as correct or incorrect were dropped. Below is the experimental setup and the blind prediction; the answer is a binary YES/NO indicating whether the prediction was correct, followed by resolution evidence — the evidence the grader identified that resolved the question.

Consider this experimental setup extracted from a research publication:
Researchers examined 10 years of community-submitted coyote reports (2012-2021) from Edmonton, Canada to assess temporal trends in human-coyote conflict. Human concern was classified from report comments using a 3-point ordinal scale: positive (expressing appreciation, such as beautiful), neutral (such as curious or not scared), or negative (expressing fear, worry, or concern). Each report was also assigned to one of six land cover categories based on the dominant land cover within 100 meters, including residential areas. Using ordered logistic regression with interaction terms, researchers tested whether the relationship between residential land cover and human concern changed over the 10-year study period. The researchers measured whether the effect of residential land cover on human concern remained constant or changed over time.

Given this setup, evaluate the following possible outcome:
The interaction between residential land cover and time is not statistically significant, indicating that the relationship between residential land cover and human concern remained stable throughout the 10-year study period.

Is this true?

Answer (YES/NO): NO